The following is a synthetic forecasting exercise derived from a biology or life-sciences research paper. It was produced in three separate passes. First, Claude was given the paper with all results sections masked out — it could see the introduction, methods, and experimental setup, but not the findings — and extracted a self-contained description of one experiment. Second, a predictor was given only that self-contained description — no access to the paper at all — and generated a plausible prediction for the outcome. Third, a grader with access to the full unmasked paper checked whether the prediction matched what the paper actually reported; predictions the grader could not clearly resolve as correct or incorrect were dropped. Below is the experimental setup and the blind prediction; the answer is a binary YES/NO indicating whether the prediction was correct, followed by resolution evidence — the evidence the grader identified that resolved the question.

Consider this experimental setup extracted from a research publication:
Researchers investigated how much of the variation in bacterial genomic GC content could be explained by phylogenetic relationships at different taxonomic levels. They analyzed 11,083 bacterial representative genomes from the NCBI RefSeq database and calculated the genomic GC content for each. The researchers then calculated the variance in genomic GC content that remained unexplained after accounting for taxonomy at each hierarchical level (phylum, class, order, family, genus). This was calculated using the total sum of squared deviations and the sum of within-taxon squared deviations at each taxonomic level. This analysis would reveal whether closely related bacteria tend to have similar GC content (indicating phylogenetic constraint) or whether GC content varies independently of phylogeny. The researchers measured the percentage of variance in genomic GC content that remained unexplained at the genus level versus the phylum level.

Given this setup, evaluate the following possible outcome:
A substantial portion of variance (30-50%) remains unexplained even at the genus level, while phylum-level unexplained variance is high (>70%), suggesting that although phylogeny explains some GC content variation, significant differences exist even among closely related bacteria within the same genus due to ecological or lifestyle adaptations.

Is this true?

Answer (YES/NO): NO